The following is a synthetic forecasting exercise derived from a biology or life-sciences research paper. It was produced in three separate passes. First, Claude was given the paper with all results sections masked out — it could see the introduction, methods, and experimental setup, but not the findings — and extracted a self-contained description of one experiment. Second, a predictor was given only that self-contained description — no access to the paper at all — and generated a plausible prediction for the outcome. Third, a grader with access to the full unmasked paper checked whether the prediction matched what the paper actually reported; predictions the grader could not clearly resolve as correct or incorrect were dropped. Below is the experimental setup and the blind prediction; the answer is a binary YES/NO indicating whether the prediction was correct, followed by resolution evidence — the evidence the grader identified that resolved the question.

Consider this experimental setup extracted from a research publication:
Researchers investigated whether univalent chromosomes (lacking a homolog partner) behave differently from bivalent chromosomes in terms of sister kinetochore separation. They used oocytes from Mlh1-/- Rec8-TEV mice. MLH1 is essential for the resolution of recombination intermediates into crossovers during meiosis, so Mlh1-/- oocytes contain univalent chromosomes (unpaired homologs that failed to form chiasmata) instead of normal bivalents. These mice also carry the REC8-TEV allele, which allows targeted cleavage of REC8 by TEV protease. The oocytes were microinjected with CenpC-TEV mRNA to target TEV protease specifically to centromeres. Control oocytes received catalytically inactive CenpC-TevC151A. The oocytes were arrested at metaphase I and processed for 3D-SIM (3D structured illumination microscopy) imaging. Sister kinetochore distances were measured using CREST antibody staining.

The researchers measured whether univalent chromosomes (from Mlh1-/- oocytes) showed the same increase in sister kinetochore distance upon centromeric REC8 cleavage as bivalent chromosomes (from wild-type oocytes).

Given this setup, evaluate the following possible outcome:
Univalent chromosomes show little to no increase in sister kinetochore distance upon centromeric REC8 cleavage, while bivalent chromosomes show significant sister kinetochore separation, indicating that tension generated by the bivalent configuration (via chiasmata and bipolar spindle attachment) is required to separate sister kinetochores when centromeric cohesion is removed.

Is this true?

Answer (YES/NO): NO